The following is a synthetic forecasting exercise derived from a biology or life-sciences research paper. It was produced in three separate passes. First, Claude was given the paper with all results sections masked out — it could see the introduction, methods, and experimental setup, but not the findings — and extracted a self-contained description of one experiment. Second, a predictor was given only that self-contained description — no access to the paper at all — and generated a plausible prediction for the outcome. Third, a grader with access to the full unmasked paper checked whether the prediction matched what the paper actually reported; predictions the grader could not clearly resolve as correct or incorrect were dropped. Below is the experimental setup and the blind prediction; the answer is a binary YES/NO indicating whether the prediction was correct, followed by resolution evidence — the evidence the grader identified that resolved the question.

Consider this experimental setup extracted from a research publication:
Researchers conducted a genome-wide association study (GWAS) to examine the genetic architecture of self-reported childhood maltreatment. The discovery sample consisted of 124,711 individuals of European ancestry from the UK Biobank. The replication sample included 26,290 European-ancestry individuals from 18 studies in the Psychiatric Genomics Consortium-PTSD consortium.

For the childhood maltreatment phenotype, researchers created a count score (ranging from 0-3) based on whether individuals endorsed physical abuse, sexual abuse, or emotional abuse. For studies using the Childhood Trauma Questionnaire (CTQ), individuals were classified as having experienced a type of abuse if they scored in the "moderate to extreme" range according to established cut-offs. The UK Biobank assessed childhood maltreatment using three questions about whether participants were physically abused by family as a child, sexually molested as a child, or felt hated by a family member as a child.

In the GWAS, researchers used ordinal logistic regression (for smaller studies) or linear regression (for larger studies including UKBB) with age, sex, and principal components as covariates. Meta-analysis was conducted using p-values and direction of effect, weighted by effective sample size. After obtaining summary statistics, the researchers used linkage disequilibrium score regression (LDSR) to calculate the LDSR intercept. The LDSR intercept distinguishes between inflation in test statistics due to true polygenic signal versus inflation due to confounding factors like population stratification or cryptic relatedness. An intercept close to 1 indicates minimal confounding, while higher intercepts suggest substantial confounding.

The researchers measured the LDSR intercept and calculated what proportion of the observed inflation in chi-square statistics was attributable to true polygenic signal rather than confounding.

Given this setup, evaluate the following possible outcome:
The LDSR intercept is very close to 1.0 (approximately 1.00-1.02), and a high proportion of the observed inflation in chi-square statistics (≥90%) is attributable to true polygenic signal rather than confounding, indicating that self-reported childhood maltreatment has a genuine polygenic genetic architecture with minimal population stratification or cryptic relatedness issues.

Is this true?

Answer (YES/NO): YES